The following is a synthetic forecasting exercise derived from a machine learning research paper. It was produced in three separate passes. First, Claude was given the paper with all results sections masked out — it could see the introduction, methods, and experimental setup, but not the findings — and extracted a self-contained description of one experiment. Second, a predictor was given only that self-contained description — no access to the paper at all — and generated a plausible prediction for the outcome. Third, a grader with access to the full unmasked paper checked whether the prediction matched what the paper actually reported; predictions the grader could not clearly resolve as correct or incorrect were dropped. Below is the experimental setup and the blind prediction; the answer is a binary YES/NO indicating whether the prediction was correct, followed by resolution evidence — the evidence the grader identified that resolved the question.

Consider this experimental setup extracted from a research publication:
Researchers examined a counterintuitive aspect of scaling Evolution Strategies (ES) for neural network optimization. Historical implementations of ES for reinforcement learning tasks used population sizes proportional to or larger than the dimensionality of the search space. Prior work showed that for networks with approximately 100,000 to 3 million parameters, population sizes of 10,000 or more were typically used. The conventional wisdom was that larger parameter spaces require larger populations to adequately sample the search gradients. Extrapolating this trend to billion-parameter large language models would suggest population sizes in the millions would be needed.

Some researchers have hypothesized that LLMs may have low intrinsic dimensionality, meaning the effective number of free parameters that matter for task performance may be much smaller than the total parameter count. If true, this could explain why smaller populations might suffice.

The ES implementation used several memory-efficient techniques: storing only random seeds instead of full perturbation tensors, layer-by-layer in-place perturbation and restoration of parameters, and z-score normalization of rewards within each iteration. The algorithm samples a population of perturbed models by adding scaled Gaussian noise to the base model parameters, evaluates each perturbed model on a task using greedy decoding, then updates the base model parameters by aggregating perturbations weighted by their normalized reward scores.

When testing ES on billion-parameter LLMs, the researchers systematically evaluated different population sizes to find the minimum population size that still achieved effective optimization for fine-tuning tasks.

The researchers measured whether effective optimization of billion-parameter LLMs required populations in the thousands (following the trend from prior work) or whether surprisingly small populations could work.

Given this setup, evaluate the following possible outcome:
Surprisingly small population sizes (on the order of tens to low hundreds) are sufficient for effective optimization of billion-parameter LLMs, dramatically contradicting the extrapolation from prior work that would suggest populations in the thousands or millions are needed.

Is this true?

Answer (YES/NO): YES